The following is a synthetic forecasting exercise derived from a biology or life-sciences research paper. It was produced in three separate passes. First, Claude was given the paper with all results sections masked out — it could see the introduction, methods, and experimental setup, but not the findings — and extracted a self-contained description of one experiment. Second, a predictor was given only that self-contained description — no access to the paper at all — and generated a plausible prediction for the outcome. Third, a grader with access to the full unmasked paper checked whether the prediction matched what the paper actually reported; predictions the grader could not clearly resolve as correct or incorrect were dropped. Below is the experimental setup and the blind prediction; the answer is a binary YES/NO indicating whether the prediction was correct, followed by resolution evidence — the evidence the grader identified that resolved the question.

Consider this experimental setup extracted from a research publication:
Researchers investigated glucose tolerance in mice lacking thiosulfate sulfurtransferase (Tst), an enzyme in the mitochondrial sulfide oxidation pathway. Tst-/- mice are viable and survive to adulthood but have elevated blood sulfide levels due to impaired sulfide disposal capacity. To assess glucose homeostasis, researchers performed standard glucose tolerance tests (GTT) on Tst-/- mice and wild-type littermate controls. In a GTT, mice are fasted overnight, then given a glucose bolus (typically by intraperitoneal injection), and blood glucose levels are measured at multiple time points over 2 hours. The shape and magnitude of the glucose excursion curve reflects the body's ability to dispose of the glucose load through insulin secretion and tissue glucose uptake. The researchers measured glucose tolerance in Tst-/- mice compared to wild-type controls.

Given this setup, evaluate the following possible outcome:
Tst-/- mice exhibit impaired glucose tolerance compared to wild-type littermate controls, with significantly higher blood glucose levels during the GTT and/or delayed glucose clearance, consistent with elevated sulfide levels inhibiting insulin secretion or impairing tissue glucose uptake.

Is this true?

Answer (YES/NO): NO